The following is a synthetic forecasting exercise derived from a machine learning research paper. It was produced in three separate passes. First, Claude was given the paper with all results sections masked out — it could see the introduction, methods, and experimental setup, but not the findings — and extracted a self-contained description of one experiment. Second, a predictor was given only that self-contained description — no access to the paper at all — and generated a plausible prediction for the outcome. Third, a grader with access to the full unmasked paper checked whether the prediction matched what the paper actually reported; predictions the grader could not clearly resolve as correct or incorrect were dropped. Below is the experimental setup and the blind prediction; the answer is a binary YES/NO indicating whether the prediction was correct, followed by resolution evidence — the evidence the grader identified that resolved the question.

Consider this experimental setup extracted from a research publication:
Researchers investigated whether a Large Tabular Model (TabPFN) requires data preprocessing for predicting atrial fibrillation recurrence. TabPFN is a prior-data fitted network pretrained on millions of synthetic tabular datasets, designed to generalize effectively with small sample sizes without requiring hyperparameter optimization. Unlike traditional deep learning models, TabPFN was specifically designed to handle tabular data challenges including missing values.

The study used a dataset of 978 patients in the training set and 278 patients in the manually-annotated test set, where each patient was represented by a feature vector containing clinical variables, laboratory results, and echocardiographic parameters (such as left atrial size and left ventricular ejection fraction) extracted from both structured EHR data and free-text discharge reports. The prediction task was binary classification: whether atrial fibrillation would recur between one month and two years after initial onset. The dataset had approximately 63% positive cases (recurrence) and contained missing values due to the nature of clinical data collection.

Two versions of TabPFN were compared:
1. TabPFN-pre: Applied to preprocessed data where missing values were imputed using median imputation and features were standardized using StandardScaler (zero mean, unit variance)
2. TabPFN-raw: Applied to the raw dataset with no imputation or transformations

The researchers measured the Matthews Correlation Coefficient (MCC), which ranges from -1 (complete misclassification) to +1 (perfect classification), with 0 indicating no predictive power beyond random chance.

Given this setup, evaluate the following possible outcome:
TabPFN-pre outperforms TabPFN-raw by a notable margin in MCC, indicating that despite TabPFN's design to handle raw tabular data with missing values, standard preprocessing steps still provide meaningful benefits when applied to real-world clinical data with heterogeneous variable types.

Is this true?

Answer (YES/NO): NO